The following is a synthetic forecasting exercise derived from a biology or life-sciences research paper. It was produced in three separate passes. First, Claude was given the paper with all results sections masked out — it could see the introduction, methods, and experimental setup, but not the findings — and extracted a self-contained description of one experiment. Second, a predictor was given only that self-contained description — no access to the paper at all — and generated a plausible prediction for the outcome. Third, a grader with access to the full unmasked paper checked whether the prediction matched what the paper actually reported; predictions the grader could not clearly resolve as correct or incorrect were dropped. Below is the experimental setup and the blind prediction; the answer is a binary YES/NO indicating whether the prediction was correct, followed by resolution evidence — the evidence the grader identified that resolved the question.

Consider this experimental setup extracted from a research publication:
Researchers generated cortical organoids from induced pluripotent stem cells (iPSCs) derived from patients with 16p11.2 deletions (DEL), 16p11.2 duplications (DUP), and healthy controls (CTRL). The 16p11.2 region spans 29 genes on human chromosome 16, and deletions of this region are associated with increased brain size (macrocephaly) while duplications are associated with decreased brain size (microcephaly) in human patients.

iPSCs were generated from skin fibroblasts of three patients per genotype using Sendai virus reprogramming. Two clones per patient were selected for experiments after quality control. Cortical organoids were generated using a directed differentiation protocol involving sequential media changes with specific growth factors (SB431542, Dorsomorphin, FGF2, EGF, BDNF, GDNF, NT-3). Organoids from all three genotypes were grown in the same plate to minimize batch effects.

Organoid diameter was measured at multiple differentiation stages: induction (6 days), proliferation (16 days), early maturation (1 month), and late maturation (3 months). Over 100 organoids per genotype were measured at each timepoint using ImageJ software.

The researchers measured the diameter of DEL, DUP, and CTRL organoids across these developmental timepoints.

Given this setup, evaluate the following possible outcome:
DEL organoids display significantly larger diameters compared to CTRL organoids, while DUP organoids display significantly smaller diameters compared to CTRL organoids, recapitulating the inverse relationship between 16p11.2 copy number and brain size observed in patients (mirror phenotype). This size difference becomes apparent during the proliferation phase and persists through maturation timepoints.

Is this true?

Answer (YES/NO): YES